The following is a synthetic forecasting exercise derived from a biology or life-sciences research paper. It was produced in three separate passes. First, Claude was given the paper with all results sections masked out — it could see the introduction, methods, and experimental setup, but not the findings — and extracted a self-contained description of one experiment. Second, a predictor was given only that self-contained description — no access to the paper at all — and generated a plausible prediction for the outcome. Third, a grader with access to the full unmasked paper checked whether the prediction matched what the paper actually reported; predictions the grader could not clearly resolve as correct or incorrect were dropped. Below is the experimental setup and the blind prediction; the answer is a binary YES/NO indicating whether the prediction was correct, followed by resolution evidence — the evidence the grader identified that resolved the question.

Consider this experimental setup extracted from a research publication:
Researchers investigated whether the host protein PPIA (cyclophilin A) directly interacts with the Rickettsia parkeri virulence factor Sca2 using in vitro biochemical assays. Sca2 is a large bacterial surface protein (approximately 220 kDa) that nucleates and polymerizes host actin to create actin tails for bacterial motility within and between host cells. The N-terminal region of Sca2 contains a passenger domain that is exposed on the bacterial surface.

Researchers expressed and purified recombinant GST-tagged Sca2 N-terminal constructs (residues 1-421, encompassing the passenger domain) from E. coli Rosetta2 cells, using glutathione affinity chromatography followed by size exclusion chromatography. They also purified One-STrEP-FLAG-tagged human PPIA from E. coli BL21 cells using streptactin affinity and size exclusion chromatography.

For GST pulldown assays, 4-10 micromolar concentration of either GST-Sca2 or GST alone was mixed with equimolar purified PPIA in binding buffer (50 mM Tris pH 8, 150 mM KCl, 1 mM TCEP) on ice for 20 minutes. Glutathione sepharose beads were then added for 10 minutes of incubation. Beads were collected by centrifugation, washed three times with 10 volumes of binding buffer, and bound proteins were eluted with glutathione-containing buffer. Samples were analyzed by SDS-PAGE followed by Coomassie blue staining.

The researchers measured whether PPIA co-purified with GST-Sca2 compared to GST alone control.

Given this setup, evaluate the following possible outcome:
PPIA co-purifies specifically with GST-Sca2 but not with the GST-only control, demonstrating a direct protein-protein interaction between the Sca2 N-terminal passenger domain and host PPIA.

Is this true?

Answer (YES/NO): NO